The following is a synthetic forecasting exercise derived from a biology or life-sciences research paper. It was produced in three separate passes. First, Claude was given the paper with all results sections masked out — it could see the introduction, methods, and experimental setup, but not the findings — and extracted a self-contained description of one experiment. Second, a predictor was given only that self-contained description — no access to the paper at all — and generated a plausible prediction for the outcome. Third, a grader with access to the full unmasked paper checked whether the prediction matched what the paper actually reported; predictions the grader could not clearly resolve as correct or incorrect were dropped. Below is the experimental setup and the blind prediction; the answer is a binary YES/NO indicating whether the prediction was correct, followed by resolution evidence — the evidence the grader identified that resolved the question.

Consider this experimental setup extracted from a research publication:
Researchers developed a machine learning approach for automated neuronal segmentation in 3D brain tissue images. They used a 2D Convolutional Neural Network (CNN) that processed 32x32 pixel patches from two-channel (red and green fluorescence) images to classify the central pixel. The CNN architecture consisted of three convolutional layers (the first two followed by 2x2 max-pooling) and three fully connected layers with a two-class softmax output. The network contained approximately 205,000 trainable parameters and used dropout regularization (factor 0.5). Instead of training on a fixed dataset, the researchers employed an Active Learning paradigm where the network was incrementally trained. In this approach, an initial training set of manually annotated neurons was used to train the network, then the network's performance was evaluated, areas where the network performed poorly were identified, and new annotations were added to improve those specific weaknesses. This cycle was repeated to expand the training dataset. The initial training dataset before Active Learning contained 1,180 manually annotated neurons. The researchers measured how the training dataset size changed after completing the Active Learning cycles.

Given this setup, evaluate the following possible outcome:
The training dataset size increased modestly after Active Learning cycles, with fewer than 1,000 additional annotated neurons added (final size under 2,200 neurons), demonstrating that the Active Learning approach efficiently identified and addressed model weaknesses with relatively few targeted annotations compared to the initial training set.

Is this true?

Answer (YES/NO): NO